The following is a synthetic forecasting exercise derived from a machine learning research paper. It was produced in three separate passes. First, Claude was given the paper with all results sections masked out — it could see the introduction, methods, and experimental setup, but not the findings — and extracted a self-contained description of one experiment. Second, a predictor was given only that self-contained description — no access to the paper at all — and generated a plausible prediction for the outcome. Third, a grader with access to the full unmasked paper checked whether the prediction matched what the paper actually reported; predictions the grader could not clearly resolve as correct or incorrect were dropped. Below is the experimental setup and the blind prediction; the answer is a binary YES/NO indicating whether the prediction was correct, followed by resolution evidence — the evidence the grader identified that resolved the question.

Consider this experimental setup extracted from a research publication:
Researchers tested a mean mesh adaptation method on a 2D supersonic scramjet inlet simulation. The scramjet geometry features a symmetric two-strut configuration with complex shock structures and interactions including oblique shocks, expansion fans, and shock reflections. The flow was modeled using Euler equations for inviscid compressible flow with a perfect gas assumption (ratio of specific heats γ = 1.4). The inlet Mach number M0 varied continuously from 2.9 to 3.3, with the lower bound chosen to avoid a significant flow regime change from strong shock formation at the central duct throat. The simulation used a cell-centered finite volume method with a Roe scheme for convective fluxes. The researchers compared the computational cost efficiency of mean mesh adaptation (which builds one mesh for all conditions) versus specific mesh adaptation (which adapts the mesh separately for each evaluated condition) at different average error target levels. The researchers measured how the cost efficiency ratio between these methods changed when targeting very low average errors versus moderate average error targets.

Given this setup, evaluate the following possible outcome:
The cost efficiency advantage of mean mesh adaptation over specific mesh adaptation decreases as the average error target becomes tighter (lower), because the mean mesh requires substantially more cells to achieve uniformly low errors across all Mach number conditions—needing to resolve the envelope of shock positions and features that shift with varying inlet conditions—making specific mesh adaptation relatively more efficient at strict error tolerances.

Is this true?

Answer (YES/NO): YES